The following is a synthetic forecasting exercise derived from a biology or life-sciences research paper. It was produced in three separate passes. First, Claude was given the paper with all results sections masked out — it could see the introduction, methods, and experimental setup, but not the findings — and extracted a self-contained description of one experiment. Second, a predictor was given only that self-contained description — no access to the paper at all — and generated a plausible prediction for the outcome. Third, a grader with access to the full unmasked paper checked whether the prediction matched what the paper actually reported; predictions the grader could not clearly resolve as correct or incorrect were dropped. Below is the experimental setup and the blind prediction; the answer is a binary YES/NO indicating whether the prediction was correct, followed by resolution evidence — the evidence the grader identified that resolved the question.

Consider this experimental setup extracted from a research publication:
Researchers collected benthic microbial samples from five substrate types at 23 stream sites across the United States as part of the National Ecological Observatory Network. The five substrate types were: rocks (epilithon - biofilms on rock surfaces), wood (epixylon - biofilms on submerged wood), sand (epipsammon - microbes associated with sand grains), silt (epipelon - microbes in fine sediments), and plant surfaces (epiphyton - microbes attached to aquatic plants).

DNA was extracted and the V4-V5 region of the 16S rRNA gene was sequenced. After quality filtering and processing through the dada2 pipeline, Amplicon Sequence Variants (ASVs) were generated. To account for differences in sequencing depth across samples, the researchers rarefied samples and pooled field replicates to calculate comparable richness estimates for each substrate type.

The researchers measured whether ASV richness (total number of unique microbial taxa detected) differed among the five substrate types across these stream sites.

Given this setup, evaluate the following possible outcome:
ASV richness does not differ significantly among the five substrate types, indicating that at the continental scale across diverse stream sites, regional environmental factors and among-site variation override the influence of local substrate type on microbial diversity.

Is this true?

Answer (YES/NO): NO